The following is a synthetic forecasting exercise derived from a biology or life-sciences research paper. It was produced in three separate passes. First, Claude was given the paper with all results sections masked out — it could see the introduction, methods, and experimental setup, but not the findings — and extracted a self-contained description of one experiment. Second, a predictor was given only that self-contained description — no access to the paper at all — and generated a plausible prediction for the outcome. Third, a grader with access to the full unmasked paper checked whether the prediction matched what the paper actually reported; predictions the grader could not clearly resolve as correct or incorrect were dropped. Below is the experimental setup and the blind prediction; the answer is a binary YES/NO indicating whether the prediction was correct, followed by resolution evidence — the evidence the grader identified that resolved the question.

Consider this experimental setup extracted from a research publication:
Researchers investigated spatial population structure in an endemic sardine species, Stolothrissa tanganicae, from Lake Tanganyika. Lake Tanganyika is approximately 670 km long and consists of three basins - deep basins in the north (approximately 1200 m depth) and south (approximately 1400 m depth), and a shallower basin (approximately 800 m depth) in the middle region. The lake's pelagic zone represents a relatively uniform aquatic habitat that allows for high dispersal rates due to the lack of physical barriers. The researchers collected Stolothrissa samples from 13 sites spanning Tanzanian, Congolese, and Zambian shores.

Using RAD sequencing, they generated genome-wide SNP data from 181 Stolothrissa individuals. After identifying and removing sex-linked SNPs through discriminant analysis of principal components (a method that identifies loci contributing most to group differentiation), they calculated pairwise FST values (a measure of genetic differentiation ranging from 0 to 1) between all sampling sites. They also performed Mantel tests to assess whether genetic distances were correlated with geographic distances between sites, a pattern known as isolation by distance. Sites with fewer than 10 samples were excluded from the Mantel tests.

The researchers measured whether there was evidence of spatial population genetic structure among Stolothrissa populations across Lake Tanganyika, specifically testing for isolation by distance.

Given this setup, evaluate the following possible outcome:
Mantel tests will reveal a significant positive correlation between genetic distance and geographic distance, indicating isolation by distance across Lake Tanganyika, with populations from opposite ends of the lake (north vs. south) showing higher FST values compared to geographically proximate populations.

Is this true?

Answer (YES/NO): NO